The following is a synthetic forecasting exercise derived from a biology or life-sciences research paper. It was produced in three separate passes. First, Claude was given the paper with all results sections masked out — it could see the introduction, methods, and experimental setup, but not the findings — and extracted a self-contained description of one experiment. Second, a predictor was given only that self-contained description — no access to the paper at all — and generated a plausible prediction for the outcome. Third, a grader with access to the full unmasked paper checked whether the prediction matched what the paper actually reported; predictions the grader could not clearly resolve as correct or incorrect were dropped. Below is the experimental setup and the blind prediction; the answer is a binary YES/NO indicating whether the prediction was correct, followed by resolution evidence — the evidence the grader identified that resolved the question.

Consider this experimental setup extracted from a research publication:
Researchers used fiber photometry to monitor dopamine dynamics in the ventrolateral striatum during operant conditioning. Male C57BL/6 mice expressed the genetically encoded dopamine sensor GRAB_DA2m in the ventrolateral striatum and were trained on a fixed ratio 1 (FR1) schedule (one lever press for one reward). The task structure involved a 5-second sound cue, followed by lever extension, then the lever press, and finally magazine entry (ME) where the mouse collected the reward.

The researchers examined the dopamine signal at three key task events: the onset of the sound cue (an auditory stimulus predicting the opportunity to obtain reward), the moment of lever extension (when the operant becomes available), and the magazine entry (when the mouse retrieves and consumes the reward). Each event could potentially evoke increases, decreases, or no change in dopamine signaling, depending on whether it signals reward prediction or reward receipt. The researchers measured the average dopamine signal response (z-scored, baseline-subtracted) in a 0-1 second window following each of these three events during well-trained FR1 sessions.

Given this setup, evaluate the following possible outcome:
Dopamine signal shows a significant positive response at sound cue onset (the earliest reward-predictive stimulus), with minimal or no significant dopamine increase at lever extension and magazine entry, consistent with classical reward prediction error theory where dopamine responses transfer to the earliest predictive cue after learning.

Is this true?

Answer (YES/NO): NO